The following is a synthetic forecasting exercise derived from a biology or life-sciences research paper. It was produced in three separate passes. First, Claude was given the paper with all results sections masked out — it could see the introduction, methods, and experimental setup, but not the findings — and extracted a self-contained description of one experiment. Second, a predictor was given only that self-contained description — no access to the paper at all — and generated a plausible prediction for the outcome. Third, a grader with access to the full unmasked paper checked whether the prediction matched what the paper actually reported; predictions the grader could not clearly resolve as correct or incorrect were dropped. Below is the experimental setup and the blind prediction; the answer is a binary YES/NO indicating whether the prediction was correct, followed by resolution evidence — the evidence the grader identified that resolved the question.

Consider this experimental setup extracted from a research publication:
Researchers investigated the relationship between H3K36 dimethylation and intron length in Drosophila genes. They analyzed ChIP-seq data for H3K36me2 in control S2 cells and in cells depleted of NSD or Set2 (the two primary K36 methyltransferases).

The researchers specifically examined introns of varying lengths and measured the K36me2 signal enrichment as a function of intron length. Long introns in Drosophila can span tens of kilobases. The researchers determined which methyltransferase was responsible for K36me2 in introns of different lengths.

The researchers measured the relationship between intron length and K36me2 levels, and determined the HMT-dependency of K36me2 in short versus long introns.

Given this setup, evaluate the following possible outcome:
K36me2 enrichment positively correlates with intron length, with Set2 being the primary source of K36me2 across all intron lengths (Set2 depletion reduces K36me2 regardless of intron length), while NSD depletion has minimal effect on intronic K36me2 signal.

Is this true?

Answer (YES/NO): NO